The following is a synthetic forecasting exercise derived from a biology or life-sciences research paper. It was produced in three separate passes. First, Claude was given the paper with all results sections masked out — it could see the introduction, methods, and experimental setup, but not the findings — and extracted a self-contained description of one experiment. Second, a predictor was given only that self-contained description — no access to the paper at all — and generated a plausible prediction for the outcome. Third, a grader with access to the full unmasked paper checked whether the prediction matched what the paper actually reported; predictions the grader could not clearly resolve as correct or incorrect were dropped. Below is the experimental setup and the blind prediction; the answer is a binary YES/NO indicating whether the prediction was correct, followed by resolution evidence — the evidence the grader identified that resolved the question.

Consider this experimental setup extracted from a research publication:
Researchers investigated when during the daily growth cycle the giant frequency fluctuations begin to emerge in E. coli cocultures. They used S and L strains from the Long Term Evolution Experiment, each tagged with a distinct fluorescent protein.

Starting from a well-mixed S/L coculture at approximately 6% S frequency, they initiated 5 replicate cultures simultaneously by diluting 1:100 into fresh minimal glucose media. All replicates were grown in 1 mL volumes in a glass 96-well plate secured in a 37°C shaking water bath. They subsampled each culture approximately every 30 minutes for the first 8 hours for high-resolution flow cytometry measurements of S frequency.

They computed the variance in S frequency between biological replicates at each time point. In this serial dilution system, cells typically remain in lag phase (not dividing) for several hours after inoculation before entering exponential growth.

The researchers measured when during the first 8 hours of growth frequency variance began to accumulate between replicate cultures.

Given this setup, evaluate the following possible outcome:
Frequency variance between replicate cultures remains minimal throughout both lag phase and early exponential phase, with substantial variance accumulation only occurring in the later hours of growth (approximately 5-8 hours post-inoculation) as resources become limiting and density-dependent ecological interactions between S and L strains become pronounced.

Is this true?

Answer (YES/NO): NO